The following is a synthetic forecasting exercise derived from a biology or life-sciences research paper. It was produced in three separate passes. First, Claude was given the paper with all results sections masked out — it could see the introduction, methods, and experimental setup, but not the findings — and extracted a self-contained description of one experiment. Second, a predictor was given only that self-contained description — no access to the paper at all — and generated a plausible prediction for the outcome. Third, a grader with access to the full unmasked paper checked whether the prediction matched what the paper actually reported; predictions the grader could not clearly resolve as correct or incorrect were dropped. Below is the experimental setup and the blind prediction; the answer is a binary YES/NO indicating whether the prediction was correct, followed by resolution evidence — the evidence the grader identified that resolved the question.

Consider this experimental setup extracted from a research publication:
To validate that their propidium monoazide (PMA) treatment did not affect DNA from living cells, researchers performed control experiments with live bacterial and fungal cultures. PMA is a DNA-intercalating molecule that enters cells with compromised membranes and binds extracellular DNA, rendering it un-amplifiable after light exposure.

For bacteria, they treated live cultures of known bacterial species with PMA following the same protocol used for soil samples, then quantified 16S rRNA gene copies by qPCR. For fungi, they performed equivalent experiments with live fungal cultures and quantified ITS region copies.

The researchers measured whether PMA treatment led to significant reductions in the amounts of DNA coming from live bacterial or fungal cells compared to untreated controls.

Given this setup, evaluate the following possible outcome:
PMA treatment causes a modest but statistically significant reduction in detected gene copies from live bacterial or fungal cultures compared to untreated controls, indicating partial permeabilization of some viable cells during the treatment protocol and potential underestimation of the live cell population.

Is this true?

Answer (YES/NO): NO